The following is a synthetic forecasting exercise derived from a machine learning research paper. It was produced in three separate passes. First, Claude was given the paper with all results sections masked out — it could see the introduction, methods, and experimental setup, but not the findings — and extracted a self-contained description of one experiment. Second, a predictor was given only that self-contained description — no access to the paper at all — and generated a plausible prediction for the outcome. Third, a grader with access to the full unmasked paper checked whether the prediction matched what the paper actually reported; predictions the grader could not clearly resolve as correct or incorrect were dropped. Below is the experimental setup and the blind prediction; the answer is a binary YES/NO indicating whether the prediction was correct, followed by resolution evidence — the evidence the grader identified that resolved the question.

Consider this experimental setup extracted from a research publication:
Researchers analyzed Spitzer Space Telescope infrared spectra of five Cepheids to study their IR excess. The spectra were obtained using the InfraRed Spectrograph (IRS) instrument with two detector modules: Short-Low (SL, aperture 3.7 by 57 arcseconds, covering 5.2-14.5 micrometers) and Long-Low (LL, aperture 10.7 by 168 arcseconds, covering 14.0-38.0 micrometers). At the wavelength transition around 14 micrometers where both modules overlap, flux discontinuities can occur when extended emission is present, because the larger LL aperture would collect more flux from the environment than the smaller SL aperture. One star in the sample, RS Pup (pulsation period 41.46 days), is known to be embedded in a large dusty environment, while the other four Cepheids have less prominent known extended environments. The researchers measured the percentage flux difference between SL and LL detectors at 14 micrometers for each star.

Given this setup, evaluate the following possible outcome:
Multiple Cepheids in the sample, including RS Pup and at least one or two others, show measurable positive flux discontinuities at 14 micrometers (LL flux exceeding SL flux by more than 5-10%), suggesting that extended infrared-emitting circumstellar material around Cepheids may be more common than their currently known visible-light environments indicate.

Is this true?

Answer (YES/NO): NO